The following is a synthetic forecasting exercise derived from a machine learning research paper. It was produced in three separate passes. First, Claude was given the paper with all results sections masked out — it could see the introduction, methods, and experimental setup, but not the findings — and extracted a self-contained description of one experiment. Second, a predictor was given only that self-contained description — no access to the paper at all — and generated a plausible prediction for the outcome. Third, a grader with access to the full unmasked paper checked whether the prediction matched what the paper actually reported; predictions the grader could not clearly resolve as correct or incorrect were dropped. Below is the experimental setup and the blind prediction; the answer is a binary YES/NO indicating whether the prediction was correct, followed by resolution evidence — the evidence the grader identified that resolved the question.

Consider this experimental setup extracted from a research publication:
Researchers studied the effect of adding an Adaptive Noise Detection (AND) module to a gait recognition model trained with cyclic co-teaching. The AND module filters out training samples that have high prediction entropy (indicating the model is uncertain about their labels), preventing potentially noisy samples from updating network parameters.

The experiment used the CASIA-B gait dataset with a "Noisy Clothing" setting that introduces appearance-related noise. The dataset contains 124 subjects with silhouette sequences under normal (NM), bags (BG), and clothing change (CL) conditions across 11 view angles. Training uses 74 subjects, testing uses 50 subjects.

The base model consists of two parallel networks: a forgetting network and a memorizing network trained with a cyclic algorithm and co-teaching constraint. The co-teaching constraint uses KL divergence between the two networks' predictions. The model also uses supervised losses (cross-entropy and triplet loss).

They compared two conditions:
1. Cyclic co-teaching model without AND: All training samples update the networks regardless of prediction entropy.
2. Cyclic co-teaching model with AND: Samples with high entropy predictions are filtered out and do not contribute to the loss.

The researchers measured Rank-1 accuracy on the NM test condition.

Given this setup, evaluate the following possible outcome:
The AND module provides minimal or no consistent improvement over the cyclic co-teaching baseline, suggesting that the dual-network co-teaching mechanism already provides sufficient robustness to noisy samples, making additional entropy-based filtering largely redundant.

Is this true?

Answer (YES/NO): NO